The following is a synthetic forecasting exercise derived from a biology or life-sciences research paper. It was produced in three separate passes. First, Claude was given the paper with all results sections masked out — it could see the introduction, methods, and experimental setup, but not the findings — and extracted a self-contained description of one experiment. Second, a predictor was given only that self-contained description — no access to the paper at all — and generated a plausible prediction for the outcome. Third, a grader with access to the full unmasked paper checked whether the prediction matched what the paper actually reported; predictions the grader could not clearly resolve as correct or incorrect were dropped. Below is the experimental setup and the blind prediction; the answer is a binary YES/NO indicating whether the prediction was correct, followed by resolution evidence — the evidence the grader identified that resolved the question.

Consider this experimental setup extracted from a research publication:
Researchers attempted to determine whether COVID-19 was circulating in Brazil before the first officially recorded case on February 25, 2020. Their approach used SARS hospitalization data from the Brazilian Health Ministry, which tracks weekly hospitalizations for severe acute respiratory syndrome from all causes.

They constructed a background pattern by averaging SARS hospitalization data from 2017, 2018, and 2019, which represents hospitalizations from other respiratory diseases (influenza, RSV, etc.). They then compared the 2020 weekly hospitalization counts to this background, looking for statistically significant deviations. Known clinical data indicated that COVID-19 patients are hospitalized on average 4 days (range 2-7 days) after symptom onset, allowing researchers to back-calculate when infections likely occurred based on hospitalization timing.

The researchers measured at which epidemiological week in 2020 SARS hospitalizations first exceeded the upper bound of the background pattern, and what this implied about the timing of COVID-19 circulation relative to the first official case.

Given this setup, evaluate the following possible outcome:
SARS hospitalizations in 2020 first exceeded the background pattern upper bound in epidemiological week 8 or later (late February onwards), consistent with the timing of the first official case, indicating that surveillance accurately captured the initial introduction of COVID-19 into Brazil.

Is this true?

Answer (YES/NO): NO